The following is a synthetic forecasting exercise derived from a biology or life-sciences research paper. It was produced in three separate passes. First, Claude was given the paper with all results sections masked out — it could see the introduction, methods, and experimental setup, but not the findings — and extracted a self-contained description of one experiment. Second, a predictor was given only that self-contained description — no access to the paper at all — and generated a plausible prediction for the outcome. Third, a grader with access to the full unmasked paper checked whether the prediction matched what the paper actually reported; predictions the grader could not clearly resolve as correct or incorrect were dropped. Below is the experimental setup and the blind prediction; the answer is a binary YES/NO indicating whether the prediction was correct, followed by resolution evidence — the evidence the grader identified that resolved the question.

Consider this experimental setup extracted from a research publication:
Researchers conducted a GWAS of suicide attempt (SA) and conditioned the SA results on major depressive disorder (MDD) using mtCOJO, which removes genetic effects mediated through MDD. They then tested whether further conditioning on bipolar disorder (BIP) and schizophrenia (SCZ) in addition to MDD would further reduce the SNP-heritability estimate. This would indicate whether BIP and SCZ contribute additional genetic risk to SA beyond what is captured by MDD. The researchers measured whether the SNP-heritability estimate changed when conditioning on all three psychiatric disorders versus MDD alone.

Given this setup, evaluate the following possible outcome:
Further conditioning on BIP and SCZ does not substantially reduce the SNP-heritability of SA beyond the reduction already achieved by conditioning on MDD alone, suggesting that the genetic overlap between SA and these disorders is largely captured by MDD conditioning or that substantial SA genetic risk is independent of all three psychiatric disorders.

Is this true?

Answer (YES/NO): YES